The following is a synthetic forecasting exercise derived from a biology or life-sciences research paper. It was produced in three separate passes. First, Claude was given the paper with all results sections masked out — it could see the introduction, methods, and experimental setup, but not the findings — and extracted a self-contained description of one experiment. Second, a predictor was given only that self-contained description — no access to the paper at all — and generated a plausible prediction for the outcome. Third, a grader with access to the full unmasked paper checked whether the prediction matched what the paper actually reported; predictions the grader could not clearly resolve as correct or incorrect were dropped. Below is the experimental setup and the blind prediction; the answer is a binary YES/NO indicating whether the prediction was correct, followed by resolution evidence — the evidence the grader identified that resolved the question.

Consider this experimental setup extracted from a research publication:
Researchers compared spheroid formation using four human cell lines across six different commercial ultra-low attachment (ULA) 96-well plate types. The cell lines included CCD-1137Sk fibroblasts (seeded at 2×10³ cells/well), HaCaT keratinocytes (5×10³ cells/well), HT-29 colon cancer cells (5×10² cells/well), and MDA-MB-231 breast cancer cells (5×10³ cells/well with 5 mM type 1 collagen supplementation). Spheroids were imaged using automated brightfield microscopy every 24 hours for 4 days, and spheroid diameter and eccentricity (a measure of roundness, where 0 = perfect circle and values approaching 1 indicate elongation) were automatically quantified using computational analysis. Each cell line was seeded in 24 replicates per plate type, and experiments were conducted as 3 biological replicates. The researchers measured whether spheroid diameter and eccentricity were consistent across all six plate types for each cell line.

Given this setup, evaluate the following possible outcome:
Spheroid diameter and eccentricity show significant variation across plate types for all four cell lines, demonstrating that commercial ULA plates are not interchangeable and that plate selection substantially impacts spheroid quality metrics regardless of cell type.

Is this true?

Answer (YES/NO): NO